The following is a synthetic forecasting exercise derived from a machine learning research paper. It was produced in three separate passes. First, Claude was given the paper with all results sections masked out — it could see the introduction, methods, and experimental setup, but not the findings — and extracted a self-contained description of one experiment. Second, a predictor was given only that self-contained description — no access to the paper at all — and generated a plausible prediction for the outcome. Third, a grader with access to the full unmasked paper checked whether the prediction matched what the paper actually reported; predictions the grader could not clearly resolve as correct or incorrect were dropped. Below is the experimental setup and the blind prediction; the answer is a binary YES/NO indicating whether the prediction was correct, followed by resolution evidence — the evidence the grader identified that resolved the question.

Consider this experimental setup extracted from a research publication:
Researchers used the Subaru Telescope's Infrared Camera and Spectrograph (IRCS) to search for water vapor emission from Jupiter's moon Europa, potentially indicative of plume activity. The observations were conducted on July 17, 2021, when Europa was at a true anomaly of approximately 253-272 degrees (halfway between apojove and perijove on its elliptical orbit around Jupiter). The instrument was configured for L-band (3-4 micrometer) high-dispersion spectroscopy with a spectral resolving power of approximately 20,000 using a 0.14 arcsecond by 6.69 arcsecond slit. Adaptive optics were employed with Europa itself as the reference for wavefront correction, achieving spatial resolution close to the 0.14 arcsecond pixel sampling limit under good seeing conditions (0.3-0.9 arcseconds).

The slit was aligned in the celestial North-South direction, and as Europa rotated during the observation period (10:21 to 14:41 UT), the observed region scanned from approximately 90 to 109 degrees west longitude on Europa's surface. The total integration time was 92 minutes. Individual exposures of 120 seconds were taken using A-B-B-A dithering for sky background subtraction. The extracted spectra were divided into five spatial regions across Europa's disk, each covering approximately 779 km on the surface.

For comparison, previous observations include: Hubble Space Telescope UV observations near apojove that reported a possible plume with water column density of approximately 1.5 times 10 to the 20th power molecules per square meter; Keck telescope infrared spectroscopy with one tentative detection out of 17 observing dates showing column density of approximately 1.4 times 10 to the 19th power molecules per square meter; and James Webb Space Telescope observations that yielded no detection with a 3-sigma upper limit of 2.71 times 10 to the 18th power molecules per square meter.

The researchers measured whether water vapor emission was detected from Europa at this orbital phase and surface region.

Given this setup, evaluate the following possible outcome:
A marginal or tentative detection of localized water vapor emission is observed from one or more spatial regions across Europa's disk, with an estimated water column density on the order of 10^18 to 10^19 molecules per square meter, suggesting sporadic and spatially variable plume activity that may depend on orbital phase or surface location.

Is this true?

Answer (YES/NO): NO